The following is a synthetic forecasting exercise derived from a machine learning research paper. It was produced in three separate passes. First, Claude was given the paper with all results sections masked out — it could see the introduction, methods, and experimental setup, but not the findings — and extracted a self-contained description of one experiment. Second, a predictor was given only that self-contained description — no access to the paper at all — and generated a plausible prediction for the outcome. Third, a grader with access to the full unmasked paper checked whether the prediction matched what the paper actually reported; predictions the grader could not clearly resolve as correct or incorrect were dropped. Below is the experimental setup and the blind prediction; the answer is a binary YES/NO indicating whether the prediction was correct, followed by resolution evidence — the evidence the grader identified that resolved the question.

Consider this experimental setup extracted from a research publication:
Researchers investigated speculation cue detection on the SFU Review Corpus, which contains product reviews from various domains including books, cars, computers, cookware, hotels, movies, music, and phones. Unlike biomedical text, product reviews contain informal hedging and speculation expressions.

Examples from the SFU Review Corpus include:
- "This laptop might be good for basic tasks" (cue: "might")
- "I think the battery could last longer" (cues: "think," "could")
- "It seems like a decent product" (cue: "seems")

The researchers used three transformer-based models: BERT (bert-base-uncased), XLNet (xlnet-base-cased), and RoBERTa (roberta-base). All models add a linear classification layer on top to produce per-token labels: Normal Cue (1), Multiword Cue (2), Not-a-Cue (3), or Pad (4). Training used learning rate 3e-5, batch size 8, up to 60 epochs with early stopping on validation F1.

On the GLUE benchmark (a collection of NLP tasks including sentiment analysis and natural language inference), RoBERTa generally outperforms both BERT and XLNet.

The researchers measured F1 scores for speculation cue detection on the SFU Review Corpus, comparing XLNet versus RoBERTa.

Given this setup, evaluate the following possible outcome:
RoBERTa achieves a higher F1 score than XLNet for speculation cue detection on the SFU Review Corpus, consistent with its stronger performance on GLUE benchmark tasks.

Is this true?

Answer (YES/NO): NO